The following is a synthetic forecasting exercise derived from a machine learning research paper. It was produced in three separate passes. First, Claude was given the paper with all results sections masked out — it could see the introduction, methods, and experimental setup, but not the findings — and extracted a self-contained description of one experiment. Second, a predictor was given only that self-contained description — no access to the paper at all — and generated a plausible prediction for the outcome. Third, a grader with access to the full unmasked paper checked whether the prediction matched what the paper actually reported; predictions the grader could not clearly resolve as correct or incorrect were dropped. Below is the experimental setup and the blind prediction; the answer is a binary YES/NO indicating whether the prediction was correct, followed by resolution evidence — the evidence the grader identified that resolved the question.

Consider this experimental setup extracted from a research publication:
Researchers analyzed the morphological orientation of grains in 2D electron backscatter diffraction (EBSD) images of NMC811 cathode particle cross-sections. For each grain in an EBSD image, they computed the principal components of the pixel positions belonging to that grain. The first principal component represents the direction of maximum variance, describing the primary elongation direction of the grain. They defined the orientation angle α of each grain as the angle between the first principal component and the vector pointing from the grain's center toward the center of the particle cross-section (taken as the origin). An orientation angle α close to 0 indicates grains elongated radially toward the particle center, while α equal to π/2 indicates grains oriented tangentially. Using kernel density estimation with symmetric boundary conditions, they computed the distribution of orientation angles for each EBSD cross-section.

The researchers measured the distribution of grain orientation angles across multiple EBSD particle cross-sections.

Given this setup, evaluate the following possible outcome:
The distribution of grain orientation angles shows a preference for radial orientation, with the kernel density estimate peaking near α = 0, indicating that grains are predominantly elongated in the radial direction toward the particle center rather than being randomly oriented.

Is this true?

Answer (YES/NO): YES